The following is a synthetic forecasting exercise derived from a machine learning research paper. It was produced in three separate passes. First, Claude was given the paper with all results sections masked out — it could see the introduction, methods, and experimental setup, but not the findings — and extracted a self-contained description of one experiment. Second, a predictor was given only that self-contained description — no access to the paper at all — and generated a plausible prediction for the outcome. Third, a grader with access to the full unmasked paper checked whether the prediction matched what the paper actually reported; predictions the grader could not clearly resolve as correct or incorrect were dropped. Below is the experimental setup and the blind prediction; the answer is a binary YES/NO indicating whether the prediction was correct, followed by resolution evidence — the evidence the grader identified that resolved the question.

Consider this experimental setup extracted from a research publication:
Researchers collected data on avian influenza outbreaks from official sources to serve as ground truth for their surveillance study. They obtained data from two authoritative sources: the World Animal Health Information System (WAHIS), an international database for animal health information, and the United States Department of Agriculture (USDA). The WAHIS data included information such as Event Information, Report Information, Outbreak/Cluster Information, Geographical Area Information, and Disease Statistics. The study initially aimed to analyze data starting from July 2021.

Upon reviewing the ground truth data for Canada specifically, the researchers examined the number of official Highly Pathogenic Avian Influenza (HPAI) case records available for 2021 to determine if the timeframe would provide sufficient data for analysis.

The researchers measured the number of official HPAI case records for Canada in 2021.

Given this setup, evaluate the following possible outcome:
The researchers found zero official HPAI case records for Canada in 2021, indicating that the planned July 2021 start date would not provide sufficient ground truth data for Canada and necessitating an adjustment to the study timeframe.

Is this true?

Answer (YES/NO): NO